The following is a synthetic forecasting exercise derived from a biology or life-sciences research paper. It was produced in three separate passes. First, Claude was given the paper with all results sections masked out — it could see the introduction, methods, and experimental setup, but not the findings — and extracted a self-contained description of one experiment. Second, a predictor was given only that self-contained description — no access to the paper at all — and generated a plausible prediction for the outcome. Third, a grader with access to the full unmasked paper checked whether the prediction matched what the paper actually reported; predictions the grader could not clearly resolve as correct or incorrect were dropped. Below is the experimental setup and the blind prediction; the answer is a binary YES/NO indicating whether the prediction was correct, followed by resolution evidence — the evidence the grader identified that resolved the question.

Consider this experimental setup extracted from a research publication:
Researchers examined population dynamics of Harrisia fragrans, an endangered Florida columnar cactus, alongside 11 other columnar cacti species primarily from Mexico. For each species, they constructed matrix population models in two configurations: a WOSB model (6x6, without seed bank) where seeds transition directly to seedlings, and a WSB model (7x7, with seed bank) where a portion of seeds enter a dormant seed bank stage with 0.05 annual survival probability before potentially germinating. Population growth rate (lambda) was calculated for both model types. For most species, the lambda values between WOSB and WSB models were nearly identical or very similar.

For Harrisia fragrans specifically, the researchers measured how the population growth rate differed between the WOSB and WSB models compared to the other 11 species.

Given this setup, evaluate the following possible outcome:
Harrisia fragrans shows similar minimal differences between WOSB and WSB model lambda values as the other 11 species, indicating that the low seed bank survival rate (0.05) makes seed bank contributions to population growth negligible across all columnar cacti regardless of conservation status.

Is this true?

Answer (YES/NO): NO